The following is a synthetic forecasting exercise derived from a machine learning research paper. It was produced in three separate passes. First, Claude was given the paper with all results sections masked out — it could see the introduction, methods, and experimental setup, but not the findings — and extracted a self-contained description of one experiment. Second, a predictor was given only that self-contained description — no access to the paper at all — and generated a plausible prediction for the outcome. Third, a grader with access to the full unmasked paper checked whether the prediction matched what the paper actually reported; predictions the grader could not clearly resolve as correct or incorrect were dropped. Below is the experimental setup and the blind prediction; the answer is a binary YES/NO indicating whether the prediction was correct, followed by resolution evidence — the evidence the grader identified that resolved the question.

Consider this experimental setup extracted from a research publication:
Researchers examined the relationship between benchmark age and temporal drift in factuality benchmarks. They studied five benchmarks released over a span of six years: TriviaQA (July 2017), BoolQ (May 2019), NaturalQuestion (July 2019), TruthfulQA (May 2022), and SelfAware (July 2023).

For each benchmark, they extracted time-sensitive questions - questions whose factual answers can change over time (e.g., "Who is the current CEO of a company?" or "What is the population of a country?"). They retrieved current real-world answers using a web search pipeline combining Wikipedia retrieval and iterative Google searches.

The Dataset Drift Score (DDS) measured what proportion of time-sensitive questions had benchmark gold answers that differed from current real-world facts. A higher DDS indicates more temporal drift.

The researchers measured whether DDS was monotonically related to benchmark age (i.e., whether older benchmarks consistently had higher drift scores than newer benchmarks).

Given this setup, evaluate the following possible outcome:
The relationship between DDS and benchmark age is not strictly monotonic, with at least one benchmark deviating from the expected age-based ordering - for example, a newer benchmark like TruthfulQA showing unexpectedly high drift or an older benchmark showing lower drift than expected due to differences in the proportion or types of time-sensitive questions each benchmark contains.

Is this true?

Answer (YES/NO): YES